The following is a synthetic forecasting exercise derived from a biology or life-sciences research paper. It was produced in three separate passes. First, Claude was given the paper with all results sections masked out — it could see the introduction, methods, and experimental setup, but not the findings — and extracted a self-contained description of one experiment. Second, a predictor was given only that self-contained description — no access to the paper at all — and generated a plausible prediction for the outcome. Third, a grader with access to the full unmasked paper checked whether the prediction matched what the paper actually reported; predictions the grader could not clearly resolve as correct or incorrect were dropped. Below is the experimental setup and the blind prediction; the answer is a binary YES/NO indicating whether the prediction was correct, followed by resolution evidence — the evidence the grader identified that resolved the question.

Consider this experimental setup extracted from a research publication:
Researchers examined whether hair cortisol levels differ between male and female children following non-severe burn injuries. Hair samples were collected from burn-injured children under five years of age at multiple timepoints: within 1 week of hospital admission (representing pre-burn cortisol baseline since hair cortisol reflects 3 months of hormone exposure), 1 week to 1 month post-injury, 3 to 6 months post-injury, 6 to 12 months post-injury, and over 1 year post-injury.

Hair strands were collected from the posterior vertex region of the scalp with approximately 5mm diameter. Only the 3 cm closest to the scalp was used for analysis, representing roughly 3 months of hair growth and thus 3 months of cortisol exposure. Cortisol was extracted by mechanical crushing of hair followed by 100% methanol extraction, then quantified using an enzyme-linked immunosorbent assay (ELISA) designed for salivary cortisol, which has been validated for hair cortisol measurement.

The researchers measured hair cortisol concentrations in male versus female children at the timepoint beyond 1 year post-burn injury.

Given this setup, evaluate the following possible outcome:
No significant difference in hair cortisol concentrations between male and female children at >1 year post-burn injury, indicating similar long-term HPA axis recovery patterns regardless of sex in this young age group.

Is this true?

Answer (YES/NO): NO